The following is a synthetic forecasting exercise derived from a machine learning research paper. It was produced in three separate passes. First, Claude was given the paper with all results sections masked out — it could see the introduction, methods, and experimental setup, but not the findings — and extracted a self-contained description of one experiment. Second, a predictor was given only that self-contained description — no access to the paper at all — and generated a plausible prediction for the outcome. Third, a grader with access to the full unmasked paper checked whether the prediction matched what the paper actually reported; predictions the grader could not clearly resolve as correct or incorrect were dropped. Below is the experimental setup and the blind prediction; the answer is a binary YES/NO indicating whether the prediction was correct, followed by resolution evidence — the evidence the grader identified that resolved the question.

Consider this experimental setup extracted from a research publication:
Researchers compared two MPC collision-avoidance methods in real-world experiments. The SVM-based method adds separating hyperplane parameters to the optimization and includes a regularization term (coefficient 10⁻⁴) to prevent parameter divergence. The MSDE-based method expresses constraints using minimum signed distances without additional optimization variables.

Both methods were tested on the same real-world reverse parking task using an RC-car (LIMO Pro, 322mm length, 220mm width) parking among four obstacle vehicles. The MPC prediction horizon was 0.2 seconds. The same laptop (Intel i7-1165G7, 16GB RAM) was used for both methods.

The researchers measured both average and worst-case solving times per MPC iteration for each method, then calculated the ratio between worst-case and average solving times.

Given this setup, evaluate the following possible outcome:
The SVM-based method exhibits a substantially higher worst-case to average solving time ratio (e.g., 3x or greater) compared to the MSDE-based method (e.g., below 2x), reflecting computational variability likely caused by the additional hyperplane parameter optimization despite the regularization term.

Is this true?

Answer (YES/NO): NO